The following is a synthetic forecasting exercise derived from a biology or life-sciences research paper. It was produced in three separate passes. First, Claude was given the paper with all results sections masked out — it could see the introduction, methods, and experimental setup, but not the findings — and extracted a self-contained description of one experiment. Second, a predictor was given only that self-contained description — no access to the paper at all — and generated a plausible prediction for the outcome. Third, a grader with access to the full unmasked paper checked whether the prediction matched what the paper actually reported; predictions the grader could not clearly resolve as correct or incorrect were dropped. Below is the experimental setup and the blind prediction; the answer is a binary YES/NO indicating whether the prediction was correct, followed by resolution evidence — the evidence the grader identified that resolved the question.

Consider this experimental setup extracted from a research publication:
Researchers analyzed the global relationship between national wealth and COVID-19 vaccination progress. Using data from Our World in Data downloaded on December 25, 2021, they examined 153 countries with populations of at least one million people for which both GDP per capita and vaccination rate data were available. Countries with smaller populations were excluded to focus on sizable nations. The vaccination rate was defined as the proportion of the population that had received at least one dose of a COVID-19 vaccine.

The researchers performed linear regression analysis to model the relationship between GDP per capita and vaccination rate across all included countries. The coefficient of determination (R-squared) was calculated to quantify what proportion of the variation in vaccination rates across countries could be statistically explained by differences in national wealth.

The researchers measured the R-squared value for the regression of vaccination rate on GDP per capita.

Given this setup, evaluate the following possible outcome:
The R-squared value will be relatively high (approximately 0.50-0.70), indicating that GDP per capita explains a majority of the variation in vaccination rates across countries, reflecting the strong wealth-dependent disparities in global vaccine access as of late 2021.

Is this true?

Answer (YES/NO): YES